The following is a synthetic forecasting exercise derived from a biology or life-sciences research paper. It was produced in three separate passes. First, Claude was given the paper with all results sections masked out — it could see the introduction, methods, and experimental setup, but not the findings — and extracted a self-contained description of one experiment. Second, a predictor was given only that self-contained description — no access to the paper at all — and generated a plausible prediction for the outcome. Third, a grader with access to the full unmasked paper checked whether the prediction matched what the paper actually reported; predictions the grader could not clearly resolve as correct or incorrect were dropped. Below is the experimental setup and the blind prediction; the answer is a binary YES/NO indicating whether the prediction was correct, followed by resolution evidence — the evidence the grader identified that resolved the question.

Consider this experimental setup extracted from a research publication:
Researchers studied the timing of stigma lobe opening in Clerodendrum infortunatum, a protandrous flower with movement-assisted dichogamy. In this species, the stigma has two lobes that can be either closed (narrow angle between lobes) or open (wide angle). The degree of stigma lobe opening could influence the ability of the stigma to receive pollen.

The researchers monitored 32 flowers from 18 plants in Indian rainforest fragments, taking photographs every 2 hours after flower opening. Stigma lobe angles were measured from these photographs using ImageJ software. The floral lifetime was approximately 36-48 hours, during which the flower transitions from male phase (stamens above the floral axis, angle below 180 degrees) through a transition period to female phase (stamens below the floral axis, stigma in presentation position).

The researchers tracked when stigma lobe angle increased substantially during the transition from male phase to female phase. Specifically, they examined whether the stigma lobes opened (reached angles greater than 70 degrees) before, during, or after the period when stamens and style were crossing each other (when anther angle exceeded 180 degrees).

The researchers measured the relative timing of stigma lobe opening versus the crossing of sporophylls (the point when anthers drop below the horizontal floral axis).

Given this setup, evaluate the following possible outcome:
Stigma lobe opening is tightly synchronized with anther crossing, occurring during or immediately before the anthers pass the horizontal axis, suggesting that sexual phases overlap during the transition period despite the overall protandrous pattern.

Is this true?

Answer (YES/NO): NO